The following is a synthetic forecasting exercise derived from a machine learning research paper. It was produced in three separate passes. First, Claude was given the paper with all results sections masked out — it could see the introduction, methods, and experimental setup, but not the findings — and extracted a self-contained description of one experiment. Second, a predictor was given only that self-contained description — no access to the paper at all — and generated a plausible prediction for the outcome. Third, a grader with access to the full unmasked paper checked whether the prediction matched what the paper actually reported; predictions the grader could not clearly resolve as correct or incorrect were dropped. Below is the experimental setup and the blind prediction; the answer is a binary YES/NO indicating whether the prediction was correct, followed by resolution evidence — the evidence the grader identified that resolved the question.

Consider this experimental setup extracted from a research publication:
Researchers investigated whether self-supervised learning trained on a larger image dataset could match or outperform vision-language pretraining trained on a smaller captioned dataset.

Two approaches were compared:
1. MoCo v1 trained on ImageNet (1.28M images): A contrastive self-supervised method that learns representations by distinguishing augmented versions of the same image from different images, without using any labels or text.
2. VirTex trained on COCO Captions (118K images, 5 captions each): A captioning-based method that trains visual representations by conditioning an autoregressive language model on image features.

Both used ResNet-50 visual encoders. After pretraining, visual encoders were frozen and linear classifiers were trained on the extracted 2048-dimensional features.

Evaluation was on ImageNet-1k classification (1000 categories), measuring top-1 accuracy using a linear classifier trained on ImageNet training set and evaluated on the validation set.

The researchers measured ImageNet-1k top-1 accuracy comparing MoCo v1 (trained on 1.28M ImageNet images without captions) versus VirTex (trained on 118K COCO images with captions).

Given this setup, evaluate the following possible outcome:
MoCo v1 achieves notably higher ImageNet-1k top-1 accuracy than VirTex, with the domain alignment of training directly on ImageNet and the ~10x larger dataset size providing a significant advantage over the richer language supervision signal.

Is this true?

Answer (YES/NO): YES